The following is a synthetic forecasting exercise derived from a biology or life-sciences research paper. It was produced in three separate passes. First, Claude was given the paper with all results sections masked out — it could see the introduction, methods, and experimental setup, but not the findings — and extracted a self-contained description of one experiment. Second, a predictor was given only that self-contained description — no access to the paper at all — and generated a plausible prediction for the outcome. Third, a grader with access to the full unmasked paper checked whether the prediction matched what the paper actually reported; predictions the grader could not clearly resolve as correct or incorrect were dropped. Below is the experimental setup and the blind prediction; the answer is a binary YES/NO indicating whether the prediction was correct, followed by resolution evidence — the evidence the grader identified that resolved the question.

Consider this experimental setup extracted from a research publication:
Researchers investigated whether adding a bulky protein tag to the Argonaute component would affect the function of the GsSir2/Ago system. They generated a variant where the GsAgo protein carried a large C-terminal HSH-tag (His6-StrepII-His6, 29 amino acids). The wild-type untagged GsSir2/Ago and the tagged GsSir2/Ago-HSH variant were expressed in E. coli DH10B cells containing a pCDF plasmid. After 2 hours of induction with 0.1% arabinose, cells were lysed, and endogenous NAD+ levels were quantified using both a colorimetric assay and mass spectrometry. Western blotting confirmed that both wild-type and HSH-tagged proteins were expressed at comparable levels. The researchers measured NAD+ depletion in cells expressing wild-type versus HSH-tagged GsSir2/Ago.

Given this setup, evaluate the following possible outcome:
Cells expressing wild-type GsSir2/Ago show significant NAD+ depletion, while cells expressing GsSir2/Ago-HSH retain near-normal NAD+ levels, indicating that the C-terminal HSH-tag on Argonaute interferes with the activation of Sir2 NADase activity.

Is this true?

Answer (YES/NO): YES